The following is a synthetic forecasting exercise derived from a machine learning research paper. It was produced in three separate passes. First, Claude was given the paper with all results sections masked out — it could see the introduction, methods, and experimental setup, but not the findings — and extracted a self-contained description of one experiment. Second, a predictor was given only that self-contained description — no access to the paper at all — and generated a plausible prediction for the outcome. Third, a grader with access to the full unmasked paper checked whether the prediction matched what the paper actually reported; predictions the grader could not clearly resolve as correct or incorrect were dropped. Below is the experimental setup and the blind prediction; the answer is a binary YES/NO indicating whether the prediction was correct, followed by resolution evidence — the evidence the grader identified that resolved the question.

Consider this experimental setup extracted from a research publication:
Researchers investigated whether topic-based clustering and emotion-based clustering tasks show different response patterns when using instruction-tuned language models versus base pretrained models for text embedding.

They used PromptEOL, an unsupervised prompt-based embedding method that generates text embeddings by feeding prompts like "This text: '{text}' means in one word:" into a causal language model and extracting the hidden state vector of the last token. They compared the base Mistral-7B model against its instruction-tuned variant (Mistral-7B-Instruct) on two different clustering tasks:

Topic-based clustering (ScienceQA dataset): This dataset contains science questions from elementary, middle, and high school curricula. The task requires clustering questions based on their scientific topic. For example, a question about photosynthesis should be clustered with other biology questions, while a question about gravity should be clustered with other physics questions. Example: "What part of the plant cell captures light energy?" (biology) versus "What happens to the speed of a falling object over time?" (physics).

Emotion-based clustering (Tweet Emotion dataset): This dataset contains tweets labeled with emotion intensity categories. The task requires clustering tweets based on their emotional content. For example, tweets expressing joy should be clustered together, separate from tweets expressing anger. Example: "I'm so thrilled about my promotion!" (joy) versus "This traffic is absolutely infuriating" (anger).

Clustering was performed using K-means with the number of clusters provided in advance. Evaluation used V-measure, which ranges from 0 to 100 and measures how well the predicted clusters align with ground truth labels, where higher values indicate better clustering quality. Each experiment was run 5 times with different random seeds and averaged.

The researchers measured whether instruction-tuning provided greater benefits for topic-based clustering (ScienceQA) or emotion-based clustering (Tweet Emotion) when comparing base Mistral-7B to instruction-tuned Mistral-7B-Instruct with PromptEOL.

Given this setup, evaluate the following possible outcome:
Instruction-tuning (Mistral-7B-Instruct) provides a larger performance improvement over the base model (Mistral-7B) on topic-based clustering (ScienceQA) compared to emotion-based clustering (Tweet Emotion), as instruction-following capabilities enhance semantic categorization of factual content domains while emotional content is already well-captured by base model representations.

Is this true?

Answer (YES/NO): NO